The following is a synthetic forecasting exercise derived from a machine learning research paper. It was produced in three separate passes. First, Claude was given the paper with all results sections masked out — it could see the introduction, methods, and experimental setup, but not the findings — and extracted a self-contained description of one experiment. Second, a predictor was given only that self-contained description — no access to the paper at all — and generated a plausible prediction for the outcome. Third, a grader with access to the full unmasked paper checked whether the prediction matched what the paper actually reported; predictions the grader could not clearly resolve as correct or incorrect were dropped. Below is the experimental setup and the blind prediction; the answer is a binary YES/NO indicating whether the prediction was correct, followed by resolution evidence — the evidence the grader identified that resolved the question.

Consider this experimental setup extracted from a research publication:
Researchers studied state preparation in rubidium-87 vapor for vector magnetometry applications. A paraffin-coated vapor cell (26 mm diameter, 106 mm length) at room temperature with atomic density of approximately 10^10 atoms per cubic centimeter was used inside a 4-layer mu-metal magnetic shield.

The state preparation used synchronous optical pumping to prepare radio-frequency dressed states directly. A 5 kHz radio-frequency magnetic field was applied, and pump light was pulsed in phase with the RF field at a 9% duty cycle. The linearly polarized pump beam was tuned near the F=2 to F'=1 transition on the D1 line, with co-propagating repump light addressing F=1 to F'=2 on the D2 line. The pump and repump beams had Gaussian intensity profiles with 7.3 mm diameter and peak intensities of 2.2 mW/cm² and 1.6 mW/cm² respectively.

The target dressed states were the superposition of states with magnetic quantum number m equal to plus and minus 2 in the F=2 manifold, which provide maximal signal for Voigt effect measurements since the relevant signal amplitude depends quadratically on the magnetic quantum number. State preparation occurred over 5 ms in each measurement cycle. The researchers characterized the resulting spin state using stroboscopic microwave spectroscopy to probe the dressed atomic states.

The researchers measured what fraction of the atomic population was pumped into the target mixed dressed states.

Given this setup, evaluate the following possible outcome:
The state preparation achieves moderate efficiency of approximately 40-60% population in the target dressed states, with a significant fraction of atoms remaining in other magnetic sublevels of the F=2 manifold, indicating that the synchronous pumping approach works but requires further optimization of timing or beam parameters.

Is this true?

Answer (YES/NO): NO